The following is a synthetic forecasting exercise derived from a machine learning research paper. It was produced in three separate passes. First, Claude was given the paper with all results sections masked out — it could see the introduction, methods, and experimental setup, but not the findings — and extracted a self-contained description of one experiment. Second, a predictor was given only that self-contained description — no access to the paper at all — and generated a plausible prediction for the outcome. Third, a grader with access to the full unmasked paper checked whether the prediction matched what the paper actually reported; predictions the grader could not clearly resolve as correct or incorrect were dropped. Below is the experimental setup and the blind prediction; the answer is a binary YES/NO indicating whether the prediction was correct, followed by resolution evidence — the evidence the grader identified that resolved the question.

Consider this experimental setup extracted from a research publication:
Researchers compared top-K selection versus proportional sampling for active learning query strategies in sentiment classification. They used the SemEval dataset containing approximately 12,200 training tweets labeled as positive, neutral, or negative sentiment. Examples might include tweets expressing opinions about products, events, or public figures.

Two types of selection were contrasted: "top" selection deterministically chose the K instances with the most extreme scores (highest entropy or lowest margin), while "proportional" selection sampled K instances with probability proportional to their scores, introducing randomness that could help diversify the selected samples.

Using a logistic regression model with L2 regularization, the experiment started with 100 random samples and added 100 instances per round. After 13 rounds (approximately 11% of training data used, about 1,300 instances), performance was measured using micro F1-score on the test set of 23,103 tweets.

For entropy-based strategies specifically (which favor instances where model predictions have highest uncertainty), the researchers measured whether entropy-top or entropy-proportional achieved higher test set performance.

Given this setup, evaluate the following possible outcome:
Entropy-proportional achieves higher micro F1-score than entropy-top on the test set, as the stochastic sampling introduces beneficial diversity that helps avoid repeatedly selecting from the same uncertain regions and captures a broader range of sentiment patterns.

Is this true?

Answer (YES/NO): YES